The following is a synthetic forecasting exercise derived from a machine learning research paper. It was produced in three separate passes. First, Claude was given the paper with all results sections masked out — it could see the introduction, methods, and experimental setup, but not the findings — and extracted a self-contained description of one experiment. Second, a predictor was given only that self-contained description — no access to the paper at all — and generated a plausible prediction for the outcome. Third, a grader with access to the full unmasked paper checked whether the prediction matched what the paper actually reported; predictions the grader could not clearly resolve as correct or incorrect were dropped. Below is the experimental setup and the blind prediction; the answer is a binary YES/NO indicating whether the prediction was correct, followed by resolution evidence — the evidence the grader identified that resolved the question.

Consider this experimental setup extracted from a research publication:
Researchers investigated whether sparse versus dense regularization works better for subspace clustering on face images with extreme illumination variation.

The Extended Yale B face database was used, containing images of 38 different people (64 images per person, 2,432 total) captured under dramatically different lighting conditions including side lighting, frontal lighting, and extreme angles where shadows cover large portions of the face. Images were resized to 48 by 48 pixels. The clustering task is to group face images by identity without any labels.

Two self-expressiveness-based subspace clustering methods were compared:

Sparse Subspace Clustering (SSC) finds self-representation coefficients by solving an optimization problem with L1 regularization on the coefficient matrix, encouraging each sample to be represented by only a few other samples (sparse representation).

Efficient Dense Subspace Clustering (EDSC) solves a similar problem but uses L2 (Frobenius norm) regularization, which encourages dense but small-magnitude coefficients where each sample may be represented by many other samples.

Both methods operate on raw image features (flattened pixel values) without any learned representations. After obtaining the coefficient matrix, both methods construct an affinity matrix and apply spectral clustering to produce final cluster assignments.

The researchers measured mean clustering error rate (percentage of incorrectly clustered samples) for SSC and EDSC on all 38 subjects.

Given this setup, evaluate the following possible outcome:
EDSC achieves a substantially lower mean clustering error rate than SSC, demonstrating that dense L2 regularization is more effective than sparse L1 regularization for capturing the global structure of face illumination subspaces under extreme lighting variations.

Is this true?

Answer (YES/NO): YES